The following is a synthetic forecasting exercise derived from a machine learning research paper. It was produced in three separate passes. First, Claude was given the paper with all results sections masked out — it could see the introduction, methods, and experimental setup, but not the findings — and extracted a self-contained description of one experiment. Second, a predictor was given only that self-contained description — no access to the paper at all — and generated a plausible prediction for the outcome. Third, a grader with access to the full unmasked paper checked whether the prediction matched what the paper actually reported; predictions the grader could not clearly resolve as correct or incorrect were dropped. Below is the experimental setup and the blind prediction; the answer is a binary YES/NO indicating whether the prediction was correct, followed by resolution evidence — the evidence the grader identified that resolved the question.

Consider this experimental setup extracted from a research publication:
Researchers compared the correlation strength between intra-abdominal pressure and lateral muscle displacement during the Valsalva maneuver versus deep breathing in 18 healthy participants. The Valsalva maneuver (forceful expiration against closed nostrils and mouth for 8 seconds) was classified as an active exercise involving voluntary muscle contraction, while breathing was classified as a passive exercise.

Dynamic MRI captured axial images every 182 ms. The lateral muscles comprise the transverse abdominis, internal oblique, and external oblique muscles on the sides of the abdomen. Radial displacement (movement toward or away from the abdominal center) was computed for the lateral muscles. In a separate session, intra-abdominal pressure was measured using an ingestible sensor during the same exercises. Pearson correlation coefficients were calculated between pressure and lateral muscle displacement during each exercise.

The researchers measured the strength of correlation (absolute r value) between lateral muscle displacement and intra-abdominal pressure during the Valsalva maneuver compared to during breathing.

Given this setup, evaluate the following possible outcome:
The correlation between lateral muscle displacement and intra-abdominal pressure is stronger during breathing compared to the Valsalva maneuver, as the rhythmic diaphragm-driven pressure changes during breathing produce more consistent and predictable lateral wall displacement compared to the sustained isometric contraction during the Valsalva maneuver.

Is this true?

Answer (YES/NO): NO